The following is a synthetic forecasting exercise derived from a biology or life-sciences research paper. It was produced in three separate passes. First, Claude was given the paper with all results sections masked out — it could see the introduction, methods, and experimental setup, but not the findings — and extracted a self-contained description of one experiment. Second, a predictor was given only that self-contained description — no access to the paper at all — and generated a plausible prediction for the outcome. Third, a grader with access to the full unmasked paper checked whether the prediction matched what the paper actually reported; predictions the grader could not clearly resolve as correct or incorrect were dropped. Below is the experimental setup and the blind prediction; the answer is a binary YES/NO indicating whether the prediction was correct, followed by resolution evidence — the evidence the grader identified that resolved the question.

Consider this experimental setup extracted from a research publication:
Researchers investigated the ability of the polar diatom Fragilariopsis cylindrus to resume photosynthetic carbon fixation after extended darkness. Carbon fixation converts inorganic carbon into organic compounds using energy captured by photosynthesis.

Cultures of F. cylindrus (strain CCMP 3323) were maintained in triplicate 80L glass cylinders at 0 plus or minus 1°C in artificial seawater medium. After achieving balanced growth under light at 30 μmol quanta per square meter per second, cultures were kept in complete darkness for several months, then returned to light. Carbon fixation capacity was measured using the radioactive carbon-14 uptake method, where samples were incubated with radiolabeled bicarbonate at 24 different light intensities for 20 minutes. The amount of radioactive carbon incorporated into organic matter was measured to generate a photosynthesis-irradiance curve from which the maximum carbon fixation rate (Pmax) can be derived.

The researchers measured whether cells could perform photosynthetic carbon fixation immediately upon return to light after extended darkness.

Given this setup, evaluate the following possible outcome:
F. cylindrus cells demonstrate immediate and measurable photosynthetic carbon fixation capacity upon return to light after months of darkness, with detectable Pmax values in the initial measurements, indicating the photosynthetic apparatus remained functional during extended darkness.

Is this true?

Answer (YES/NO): NO